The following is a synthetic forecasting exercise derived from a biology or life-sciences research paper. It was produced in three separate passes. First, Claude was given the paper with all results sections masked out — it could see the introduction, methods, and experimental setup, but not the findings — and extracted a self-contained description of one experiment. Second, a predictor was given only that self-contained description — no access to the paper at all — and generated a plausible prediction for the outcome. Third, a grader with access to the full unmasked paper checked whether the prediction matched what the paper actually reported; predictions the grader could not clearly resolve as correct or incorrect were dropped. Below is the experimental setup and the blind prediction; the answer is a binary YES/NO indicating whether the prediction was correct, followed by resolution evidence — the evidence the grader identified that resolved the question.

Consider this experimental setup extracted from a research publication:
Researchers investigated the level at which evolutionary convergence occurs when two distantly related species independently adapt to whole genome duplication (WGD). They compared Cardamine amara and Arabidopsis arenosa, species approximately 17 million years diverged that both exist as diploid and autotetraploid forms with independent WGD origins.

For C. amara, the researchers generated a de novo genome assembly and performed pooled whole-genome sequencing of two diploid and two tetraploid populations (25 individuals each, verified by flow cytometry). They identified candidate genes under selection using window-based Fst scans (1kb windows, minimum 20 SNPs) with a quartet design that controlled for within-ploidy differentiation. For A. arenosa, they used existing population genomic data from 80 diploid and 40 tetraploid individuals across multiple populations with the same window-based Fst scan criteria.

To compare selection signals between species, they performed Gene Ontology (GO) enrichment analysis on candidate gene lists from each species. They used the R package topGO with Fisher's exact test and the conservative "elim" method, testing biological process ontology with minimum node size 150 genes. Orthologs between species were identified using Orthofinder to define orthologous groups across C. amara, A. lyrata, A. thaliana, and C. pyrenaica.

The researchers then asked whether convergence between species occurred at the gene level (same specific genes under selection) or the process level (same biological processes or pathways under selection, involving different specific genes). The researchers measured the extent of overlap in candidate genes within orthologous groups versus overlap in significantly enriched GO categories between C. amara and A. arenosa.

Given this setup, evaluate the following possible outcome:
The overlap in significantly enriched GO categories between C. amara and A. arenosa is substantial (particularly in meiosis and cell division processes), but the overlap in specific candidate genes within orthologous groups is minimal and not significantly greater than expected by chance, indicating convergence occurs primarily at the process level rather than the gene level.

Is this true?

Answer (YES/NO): YES